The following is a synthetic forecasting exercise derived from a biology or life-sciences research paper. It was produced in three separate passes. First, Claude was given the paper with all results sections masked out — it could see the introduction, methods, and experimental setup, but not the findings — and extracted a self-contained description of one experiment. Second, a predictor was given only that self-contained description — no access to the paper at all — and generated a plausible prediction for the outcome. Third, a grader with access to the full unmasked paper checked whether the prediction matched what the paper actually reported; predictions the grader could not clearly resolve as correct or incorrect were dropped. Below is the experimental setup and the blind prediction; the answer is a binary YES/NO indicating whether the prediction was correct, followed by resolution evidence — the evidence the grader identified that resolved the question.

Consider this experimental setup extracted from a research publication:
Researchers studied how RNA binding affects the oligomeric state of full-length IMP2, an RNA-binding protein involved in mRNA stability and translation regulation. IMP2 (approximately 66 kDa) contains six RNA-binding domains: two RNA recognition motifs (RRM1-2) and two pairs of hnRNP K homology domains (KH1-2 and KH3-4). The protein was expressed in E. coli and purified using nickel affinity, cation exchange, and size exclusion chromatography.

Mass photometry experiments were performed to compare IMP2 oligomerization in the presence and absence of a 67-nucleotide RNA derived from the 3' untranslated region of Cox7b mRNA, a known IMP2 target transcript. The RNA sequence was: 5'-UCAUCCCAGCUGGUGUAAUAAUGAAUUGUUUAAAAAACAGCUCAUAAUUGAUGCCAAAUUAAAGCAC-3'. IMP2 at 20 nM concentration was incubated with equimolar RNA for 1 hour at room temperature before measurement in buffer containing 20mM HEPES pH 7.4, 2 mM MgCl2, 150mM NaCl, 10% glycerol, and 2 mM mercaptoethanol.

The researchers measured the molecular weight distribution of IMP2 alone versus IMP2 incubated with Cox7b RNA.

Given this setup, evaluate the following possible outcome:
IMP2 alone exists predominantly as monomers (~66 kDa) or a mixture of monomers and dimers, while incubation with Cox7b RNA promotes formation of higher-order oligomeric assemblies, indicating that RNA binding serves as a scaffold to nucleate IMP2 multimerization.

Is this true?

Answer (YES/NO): NO